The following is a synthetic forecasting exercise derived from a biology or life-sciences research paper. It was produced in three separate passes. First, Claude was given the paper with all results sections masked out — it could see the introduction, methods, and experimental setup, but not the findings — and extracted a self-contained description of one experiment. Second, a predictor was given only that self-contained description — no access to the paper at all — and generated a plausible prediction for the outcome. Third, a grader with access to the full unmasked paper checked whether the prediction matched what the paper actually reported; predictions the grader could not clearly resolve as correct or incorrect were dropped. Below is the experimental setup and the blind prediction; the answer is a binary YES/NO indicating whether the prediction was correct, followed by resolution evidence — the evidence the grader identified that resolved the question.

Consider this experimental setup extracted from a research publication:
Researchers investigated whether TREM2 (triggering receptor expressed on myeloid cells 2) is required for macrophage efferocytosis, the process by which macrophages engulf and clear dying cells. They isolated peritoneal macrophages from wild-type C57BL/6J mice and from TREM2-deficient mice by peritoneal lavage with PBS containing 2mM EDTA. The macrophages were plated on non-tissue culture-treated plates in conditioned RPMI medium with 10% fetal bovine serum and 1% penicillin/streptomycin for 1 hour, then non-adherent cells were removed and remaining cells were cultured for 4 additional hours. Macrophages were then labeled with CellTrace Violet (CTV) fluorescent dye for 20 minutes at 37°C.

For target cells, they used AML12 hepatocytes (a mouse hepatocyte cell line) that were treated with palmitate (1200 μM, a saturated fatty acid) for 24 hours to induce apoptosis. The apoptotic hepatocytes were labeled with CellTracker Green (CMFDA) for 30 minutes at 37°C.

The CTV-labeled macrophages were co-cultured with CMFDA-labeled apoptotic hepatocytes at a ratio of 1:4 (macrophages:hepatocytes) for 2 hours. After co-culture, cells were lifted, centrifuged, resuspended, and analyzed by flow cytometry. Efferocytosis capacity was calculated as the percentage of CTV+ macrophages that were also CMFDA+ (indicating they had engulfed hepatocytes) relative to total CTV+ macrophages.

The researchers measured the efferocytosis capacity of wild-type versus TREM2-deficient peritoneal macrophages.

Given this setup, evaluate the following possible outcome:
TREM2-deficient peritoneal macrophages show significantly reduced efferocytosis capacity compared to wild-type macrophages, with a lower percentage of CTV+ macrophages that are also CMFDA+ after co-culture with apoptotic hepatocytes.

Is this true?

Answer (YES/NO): YES